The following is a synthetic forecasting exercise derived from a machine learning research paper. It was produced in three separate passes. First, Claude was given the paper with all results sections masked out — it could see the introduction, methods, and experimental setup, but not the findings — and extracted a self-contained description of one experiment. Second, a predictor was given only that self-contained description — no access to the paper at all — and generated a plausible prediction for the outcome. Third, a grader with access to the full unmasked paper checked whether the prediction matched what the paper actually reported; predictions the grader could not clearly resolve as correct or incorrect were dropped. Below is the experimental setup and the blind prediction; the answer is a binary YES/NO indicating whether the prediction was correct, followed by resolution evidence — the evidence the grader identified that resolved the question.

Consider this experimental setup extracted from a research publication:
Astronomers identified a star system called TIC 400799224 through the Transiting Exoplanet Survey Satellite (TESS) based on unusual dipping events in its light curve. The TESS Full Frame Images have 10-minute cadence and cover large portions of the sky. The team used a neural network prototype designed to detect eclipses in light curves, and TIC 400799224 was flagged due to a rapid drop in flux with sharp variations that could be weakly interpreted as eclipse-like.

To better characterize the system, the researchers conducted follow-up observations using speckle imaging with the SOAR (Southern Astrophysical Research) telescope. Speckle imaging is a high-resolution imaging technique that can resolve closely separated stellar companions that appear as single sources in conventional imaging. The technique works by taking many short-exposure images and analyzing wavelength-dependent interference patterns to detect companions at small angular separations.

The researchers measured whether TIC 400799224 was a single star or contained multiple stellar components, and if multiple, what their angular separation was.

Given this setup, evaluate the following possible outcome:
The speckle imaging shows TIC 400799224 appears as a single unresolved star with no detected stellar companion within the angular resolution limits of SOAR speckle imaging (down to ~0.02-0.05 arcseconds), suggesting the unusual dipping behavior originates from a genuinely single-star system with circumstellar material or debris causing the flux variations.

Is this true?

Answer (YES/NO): NO